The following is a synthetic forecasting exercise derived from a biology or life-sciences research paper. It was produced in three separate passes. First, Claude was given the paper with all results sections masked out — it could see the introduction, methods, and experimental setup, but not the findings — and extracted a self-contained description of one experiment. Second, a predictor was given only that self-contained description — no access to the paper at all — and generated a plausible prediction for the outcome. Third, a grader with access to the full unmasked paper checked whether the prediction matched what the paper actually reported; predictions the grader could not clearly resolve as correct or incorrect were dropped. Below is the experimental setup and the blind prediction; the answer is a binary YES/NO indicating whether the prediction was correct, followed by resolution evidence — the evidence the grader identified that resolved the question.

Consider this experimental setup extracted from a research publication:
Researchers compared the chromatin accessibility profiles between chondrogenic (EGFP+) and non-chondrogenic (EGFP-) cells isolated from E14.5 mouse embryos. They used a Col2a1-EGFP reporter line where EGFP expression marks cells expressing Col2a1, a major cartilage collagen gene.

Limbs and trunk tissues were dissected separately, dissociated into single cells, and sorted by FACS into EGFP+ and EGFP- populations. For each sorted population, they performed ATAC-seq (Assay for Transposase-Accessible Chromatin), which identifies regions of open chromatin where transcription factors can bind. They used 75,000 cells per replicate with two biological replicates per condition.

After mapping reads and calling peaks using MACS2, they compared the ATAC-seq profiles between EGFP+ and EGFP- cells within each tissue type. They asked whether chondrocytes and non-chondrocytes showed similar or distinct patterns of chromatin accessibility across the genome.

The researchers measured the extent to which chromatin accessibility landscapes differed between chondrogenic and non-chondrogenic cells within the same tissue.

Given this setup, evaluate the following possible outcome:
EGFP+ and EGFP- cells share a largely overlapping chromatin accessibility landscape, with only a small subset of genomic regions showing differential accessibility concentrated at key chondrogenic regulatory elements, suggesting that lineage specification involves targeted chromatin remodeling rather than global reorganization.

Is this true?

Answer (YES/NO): NO